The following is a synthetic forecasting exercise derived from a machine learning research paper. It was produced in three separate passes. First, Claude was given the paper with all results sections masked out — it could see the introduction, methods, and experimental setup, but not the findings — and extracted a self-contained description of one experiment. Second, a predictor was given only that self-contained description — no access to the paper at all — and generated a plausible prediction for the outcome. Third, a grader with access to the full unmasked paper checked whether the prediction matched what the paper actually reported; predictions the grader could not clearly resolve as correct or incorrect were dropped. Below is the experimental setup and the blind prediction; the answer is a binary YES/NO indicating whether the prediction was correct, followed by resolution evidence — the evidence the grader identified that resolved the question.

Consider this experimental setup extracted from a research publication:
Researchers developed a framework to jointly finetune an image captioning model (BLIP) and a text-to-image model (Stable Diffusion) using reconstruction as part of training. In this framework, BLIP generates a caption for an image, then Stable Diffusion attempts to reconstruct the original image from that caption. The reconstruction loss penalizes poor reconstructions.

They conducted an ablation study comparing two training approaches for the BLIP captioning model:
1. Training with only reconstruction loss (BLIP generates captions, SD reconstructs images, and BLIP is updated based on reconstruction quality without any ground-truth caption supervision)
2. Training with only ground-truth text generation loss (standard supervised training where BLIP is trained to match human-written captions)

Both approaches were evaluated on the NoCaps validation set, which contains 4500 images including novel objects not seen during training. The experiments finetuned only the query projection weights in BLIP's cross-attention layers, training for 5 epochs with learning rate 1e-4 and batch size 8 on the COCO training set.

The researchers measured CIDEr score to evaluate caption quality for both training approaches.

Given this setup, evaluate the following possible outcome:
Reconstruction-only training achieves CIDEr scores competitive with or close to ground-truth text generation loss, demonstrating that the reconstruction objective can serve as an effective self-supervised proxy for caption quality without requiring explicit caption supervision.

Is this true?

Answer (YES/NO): NO